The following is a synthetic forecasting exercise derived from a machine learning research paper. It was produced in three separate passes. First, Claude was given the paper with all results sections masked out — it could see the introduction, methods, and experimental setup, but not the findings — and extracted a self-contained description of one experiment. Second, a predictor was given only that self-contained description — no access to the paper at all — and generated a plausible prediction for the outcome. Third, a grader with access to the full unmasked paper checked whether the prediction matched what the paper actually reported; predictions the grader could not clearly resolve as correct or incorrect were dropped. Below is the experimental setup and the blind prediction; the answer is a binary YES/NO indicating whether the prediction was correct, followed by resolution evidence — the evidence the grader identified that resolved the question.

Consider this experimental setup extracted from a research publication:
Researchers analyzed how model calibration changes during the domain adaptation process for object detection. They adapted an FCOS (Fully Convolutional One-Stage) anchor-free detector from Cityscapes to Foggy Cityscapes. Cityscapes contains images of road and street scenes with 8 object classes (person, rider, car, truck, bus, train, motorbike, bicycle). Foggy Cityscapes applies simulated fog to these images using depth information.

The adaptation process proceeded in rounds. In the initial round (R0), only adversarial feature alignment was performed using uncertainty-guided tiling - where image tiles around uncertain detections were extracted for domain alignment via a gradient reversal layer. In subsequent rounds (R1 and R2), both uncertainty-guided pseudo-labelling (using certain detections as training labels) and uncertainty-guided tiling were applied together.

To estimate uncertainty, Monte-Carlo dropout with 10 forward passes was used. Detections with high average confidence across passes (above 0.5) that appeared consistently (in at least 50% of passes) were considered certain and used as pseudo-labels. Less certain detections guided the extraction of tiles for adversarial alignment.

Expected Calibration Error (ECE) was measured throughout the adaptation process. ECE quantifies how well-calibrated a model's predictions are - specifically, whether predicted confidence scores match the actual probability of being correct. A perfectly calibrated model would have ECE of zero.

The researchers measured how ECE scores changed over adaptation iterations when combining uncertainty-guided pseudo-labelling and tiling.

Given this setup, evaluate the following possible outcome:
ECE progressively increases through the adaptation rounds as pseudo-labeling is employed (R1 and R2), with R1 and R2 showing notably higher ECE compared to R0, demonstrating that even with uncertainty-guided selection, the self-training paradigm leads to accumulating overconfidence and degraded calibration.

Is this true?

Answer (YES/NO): NO